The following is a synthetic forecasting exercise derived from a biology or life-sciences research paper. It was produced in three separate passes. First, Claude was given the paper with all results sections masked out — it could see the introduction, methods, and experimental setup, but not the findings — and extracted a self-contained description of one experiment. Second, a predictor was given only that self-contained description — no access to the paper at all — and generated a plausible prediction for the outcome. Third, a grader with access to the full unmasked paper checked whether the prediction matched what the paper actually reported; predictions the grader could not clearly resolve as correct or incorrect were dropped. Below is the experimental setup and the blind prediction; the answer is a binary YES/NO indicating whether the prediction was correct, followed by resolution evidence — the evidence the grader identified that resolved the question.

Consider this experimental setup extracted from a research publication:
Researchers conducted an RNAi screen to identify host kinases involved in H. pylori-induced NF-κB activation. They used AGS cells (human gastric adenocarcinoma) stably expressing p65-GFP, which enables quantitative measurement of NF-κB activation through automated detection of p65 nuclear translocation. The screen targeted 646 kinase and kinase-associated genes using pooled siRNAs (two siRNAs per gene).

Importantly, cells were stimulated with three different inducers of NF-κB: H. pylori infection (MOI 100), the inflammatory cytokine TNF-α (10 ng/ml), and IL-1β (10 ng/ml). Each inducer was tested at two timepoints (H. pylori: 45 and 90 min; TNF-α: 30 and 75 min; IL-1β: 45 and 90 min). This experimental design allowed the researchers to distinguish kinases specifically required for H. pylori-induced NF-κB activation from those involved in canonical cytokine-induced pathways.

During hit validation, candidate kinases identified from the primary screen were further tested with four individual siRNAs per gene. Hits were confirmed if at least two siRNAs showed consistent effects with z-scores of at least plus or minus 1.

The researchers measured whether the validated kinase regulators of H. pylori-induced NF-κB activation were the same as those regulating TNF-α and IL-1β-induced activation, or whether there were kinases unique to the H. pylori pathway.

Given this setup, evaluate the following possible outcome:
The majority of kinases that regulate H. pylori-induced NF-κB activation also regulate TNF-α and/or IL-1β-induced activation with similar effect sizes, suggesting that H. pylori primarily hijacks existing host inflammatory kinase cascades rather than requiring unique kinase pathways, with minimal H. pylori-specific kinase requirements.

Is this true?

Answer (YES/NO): NO